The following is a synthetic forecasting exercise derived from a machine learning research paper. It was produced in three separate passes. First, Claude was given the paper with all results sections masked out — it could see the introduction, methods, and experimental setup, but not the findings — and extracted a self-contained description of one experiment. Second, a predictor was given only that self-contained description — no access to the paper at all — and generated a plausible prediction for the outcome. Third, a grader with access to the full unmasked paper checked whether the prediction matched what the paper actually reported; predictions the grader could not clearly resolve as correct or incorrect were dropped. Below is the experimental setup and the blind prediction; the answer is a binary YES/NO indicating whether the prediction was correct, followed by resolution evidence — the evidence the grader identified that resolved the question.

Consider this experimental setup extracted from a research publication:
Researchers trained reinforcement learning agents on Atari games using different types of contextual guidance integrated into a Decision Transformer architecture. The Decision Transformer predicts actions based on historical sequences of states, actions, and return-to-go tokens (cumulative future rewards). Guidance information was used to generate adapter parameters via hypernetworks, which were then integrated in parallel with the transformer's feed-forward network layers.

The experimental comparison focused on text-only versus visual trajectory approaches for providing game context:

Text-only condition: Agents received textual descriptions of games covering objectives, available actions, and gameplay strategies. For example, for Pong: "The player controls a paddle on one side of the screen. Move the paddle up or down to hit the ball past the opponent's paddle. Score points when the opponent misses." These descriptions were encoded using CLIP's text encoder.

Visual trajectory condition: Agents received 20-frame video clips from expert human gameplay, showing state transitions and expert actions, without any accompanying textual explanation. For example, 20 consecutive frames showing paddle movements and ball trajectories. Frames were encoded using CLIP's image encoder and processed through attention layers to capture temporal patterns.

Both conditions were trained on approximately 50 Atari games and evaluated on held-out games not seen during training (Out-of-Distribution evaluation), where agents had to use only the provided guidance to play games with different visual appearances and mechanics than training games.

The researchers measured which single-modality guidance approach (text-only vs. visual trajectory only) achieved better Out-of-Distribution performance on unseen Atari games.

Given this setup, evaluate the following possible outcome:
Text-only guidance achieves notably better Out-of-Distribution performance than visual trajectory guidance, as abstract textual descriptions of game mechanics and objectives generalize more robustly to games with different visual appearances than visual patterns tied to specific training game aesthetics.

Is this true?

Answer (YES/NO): NO